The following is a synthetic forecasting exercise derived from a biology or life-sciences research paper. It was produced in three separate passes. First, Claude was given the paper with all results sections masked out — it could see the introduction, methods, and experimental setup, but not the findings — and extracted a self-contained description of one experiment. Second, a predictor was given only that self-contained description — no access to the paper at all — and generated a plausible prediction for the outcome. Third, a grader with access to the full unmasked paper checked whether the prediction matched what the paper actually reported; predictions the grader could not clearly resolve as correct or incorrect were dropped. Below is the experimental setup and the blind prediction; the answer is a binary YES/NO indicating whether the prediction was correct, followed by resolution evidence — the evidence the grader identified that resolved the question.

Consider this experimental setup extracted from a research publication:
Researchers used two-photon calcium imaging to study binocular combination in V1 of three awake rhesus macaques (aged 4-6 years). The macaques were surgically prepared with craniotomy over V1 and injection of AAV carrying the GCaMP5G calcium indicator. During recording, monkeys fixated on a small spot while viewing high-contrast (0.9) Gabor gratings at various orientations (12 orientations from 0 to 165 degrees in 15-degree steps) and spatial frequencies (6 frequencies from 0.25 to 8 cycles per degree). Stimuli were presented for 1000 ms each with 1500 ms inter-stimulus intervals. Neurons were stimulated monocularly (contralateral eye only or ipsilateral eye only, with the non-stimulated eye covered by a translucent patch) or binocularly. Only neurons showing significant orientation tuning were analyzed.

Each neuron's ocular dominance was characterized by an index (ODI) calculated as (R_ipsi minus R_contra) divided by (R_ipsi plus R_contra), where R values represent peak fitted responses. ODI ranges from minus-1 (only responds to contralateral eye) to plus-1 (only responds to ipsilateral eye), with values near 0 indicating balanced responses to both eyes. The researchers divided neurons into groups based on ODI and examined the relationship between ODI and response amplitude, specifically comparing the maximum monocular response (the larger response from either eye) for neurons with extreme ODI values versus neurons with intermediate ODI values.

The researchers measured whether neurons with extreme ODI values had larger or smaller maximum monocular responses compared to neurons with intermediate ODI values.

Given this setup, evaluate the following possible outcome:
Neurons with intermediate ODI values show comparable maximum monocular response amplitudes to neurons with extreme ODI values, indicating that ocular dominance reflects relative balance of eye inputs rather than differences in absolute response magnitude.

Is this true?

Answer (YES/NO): NO